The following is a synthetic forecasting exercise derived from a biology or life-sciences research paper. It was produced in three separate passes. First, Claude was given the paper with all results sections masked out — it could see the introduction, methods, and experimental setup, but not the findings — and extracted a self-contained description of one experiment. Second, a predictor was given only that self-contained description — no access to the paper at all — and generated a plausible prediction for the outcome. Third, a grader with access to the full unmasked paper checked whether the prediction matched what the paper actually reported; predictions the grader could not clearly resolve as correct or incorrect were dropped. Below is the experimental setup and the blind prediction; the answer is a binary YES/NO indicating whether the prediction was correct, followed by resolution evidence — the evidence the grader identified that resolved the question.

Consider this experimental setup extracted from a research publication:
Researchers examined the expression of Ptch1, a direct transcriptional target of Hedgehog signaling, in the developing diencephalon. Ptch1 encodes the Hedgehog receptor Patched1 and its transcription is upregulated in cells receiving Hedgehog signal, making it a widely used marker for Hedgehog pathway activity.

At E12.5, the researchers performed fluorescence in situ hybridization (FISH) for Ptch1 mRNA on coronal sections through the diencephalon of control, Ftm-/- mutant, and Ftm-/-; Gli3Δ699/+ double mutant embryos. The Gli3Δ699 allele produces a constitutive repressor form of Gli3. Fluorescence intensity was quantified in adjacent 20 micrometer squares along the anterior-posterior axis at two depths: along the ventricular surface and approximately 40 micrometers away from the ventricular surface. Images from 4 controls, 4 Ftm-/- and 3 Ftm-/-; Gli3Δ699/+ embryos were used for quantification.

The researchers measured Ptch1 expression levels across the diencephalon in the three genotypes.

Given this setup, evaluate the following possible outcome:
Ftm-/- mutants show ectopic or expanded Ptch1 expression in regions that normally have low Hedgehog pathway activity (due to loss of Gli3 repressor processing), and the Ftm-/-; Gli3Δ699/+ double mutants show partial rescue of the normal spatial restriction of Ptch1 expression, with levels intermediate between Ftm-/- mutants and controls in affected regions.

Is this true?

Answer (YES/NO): YES